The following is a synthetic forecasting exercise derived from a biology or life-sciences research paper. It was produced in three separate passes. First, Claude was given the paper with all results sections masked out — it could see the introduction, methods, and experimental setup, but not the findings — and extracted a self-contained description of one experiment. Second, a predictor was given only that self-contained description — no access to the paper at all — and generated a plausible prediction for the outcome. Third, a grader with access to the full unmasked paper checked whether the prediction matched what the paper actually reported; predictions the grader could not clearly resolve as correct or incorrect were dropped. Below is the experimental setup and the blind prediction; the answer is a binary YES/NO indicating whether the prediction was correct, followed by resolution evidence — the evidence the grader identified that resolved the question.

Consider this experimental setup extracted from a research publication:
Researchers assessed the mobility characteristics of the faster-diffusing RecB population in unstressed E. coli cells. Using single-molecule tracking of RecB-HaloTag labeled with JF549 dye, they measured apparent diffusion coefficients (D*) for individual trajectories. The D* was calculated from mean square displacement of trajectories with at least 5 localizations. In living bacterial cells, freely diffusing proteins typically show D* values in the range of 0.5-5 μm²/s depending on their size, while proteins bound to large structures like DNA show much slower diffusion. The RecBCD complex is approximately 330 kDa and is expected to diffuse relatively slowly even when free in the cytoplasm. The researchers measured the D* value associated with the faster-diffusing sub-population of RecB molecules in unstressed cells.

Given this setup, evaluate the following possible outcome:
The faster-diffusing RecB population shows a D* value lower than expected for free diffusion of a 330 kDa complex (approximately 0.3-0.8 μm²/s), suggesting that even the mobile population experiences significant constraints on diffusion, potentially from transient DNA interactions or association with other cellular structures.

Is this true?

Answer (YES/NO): NO